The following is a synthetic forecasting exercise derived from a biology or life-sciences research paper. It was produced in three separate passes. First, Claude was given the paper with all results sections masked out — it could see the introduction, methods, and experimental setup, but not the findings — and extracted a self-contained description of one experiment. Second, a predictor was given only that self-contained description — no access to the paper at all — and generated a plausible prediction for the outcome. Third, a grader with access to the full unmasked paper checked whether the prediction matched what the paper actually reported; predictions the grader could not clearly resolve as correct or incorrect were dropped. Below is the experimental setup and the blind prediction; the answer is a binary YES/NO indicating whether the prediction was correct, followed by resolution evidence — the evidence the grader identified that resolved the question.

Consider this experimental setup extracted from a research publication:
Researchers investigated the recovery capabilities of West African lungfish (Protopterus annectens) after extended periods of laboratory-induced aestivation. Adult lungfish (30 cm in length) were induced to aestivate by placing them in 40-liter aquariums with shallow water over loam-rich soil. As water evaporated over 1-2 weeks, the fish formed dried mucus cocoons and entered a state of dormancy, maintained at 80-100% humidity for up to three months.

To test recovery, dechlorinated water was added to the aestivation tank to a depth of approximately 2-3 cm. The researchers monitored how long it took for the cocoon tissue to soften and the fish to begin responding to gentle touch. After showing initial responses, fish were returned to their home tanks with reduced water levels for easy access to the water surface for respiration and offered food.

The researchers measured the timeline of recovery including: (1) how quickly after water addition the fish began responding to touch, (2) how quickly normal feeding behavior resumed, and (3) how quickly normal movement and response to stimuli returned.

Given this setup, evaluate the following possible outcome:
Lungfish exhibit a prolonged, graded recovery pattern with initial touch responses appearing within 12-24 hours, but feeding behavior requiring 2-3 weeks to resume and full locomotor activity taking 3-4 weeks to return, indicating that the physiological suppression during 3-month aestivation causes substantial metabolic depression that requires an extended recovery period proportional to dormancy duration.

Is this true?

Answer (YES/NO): NO